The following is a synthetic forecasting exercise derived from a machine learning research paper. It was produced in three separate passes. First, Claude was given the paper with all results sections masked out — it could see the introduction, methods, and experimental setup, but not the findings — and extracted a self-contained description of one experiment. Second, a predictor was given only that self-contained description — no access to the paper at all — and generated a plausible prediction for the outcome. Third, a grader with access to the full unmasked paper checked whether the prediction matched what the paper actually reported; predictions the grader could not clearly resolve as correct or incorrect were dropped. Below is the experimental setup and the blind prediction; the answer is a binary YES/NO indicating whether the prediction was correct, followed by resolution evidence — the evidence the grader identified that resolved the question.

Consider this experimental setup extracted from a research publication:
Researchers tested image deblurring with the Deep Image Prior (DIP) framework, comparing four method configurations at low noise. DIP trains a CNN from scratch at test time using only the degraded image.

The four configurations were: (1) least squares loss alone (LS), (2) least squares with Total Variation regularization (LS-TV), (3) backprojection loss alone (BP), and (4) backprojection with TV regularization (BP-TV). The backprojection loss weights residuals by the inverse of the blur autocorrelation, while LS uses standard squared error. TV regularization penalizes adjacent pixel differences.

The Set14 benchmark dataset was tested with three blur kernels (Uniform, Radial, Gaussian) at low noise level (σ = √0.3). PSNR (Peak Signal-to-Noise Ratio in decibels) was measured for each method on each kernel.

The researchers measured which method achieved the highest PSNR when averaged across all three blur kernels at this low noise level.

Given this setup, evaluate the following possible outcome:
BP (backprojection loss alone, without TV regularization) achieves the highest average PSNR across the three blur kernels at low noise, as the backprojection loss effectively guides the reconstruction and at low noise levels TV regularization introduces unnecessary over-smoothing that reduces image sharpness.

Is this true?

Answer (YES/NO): YES